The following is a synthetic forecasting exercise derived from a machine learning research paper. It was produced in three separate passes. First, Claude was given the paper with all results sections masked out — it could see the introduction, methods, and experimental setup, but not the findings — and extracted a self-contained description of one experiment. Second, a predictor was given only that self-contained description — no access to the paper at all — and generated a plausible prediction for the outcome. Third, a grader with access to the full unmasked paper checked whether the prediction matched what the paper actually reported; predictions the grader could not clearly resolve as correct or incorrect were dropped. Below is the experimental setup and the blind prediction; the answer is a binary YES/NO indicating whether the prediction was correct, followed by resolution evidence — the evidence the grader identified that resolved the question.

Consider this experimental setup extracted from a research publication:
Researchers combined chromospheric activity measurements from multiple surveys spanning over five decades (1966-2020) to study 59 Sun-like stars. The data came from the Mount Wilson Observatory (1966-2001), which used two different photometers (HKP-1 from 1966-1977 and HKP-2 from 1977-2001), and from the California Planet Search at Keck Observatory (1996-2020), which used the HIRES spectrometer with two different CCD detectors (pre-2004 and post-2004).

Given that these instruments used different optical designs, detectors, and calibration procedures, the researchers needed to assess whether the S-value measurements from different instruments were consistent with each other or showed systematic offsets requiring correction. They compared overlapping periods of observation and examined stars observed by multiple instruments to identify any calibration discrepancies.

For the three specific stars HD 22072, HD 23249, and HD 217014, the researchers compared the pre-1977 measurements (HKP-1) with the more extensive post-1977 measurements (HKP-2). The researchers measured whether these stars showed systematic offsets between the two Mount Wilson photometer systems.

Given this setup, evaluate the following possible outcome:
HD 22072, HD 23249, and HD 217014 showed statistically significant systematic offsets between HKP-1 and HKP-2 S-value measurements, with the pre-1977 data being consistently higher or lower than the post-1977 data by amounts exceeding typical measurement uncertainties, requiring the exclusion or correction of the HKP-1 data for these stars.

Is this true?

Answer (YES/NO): YES